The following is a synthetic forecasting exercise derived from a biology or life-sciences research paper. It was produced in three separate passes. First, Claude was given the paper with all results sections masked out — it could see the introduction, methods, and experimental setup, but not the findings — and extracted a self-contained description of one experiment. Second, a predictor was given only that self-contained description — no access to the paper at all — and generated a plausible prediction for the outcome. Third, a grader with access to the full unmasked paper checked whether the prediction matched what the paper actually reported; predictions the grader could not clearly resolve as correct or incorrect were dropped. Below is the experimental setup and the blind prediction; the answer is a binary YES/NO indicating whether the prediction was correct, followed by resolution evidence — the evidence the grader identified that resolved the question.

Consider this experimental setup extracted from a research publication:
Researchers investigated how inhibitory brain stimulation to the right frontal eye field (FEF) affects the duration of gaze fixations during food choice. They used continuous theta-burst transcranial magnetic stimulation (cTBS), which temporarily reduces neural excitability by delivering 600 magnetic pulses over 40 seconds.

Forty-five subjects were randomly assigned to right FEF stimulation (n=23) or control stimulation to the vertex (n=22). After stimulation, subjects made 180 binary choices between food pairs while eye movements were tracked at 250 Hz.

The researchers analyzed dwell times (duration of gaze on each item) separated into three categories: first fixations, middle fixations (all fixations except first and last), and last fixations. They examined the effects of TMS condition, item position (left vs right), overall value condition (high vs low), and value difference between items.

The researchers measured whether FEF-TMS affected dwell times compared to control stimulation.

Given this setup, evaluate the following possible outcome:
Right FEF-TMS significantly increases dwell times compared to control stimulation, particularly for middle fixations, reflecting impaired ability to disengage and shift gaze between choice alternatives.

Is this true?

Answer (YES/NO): NO